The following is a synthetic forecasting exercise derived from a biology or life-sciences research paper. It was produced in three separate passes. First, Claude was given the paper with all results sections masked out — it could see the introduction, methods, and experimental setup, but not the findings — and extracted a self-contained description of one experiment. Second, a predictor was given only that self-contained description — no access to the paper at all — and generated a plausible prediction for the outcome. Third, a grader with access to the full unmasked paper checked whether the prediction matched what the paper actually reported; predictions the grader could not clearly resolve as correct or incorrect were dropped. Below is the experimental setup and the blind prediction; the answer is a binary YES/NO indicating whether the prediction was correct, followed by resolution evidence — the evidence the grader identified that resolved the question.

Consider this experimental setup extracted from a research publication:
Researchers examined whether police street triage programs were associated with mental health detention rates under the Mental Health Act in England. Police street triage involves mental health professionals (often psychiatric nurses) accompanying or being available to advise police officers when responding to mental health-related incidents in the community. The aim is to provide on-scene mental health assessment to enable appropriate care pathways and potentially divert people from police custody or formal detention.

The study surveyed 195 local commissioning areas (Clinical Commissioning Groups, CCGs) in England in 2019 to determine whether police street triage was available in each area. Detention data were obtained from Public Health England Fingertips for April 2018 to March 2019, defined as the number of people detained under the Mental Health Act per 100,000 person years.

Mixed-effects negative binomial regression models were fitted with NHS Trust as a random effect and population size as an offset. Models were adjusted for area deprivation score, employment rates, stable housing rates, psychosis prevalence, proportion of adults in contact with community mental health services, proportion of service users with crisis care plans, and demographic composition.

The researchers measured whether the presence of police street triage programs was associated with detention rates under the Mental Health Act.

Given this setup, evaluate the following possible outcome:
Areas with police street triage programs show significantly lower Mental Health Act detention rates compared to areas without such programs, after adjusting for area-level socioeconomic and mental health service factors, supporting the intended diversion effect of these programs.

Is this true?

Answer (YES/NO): NO